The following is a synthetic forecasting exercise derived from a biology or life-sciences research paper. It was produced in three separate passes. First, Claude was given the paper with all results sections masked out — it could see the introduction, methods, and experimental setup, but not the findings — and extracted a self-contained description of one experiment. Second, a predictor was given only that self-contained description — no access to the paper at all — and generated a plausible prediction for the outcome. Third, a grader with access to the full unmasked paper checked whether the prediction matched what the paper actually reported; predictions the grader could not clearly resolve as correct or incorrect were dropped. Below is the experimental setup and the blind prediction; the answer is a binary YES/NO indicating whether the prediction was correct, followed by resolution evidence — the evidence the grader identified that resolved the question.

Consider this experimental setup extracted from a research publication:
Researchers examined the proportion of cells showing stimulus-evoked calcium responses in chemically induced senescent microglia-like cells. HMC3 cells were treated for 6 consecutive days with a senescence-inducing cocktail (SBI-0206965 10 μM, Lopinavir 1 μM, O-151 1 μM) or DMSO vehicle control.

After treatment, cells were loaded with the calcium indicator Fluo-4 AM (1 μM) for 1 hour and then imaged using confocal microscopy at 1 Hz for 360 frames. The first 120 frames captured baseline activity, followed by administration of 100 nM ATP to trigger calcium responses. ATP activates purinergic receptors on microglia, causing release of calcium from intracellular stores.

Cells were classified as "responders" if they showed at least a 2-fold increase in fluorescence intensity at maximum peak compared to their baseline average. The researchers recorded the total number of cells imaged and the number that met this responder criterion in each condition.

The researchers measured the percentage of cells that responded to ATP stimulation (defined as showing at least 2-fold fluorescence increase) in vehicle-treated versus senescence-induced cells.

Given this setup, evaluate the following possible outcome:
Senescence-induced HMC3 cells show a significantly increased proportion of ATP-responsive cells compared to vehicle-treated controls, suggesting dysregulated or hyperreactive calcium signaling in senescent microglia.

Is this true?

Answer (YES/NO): NO